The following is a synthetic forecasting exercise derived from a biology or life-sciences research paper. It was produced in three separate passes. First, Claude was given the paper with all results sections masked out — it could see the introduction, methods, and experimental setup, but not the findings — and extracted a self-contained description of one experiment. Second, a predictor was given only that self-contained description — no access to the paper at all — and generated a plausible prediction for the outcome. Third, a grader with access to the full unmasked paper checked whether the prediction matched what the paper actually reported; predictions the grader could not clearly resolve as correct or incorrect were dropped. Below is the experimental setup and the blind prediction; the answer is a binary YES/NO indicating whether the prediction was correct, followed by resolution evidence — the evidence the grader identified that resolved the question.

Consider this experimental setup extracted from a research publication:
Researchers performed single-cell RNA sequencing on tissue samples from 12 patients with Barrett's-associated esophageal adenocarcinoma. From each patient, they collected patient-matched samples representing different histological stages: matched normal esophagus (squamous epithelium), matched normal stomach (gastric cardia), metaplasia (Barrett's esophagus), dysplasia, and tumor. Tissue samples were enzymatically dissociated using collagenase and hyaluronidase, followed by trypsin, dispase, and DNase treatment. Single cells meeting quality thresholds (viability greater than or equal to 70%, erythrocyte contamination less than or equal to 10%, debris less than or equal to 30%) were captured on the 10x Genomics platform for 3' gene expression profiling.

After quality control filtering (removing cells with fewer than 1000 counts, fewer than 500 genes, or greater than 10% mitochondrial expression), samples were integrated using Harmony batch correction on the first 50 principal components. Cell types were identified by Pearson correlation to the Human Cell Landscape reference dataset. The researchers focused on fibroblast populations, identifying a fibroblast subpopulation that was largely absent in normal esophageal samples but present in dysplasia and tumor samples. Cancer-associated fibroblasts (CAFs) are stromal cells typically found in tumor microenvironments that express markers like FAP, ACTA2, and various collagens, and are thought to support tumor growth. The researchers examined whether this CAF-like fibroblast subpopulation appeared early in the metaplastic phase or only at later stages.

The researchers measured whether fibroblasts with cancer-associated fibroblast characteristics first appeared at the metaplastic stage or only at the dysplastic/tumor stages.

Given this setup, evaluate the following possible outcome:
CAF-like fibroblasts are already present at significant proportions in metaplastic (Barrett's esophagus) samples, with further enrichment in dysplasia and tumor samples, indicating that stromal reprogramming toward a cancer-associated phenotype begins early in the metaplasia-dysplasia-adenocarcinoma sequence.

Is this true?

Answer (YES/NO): YES